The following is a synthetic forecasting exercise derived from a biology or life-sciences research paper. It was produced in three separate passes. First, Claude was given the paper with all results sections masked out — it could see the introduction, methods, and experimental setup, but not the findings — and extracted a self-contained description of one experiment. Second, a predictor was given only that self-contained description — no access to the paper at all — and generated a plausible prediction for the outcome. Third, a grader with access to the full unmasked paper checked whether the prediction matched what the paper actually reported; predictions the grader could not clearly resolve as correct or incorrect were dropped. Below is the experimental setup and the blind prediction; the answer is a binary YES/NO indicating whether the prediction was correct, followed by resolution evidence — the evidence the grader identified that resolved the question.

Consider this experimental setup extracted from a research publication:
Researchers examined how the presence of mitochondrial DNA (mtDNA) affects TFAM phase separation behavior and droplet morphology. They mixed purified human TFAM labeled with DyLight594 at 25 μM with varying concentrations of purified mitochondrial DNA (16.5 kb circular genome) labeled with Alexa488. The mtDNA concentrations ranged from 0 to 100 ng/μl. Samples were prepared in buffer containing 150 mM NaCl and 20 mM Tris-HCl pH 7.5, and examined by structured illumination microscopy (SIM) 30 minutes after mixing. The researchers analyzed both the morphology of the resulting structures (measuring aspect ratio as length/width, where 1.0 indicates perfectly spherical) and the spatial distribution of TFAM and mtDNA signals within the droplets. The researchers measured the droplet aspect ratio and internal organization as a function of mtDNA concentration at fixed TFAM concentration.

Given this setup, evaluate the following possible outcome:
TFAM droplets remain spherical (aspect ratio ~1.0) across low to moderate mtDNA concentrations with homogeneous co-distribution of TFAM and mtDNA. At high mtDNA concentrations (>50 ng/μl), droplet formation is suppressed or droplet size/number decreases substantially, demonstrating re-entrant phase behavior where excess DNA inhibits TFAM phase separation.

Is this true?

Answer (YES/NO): NO